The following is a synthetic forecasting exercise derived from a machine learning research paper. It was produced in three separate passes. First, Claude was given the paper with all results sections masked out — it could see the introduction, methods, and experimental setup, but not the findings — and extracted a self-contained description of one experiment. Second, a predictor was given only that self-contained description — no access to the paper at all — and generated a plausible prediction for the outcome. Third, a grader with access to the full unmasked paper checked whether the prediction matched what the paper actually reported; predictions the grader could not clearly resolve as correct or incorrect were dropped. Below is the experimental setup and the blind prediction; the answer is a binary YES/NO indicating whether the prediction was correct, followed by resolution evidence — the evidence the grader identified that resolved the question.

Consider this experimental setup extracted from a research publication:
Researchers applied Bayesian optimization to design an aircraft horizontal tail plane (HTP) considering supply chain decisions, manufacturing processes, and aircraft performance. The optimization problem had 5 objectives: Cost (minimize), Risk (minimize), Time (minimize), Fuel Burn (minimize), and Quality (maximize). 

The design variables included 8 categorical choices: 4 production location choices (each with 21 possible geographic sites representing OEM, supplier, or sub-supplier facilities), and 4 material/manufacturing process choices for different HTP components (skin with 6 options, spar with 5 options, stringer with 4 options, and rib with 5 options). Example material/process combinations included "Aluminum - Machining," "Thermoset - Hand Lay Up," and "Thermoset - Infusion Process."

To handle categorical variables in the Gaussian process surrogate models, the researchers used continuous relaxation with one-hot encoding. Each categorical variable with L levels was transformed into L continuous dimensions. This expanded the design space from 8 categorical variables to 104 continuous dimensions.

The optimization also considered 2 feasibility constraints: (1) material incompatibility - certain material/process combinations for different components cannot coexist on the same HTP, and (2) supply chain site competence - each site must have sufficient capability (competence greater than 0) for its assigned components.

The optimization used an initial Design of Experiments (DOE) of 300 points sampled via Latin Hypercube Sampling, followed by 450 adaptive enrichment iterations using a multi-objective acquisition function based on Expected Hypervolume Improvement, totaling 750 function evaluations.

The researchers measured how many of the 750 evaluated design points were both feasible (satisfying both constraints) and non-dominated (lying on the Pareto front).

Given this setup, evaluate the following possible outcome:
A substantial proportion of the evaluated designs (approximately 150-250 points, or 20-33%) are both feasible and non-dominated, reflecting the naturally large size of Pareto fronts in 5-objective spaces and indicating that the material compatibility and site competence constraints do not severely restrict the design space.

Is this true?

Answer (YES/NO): NO